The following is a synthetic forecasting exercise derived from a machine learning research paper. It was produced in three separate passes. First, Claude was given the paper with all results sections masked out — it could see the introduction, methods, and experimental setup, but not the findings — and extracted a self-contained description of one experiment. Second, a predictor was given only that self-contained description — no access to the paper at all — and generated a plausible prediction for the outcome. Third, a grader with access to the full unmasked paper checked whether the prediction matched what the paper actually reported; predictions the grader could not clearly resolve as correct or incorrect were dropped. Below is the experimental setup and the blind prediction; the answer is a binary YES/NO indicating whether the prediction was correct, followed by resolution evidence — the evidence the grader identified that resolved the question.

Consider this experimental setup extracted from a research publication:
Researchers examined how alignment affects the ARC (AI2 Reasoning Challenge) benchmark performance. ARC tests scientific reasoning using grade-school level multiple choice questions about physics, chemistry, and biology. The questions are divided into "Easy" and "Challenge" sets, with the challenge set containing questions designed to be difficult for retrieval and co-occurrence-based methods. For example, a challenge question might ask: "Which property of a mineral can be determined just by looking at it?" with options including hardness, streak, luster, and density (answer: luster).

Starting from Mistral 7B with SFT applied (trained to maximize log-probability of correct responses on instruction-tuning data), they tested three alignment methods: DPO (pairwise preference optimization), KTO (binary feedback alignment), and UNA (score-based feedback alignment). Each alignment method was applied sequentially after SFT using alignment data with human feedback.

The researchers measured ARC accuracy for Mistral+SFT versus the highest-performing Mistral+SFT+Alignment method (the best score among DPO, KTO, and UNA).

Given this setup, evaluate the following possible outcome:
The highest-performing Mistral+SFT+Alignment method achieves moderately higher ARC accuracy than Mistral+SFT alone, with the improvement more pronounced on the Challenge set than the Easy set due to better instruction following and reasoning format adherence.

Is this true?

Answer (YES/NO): NO